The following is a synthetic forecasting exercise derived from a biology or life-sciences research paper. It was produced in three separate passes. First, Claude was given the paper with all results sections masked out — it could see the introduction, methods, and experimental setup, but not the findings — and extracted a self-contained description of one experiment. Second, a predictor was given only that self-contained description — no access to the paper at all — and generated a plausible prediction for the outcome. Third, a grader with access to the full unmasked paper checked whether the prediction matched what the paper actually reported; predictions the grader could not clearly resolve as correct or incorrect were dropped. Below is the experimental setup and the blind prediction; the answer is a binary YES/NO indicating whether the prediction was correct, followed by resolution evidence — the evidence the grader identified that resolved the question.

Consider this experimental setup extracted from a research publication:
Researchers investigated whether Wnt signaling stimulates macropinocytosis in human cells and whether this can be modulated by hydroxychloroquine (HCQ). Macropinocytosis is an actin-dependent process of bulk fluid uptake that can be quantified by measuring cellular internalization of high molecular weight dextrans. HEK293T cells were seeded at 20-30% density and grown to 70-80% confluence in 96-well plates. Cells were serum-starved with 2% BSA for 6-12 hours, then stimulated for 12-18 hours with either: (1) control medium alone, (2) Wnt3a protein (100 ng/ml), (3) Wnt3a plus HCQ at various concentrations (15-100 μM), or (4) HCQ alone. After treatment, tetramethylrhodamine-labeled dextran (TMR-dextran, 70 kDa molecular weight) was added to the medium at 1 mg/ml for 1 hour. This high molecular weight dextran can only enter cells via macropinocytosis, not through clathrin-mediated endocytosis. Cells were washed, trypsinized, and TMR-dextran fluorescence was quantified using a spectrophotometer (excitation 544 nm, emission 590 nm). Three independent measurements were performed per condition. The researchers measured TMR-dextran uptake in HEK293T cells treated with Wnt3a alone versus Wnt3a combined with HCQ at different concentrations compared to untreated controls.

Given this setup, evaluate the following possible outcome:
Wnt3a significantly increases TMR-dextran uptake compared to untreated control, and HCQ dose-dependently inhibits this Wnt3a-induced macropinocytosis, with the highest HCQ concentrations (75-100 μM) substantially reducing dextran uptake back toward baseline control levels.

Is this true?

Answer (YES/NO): NO